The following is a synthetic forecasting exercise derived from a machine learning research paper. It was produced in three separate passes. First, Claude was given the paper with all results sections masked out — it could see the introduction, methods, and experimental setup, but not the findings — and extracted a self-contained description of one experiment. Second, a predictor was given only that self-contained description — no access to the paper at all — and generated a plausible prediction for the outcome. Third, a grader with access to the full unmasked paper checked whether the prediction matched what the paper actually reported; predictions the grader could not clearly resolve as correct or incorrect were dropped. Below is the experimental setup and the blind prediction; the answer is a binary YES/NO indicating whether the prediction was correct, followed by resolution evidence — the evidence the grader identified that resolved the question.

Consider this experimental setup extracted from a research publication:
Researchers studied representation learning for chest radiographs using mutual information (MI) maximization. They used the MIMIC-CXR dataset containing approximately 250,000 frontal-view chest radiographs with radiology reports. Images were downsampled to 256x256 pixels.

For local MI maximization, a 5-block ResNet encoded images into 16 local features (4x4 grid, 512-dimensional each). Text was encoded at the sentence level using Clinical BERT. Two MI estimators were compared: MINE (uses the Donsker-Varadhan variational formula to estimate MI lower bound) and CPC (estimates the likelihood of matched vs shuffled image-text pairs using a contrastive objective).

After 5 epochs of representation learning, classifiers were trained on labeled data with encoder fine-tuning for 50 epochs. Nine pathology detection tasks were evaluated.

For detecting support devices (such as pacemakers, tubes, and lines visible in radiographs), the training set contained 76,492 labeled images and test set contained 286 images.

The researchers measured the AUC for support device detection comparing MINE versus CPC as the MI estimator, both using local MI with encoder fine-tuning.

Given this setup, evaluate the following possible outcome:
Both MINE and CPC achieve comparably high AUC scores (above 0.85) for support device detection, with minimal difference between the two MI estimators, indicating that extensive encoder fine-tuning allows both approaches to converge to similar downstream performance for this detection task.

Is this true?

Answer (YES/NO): NO